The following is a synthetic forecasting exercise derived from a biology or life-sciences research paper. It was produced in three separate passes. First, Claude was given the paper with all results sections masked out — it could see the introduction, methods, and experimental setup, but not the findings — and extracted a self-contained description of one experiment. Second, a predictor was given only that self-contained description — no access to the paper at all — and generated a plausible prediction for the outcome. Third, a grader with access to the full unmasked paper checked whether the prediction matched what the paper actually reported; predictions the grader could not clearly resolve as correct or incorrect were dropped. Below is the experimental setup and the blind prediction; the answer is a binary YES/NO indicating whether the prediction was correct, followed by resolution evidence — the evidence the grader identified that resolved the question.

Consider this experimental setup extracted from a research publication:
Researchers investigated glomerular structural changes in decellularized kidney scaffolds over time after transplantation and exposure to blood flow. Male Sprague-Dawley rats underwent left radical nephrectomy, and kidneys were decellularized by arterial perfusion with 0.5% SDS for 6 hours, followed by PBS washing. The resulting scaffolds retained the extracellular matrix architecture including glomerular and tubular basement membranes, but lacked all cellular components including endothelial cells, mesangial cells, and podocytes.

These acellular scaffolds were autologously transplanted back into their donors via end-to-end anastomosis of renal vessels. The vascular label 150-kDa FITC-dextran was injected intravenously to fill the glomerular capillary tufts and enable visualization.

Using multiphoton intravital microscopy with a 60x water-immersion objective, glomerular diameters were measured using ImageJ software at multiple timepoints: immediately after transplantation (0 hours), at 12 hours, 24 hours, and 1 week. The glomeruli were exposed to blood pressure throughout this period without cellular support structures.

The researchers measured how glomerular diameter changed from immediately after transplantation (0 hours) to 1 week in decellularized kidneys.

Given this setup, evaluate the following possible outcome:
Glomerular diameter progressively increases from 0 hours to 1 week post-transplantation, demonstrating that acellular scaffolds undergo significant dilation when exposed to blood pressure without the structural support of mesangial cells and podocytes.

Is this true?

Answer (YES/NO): YES